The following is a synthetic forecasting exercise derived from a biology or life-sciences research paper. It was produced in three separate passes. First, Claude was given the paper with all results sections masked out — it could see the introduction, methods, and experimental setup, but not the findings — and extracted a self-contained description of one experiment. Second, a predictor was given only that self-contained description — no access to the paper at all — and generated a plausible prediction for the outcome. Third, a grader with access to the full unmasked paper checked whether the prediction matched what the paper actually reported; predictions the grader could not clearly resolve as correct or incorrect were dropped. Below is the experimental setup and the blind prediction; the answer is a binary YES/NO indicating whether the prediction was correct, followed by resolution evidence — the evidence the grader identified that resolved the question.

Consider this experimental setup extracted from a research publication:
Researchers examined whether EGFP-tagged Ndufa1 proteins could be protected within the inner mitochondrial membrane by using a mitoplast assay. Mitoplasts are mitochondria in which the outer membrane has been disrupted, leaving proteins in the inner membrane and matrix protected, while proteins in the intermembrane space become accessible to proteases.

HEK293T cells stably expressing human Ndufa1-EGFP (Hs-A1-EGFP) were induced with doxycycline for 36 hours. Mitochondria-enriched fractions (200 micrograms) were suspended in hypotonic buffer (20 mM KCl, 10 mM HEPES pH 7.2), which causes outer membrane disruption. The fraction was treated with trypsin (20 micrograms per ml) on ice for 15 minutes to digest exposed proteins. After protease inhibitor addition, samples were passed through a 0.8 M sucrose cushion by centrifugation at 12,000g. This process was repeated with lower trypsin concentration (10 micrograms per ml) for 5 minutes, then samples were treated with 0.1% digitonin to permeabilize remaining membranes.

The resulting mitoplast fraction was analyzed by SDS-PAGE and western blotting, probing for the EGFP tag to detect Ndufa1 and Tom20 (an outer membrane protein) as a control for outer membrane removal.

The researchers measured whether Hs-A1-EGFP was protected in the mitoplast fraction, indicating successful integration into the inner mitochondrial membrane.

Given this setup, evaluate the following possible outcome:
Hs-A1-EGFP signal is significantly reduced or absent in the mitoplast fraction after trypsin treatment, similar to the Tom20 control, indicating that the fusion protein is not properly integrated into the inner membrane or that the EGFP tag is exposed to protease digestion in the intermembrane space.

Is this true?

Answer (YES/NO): NO